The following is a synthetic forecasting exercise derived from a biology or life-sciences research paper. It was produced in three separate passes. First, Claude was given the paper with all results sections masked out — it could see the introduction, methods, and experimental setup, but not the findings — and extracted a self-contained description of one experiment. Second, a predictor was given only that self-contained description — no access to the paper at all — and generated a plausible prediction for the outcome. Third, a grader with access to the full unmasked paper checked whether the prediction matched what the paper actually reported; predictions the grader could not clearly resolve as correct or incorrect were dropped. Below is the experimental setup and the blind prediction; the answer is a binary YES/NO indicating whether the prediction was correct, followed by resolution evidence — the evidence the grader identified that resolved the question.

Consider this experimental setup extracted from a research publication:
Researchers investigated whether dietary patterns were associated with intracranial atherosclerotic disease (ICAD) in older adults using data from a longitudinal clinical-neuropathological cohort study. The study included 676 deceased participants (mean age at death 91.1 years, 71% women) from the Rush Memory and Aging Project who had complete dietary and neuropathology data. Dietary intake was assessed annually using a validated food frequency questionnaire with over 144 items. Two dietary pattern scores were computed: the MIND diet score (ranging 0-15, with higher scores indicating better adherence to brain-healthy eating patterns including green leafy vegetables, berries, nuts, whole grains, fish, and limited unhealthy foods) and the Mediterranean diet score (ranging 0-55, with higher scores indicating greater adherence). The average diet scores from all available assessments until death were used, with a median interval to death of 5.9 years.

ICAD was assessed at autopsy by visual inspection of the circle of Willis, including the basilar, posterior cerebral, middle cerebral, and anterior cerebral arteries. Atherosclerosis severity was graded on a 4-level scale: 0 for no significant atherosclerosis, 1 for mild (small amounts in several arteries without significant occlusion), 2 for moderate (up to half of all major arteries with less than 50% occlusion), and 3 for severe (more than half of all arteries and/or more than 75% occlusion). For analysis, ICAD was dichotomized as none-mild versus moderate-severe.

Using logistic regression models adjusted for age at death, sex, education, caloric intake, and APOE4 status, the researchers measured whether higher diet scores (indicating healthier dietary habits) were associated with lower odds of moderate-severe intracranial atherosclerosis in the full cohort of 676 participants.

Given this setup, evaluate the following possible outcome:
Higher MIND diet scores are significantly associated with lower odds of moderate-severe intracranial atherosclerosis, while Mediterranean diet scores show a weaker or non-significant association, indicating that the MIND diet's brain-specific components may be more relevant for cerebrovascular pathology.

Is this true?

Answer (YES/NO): NO